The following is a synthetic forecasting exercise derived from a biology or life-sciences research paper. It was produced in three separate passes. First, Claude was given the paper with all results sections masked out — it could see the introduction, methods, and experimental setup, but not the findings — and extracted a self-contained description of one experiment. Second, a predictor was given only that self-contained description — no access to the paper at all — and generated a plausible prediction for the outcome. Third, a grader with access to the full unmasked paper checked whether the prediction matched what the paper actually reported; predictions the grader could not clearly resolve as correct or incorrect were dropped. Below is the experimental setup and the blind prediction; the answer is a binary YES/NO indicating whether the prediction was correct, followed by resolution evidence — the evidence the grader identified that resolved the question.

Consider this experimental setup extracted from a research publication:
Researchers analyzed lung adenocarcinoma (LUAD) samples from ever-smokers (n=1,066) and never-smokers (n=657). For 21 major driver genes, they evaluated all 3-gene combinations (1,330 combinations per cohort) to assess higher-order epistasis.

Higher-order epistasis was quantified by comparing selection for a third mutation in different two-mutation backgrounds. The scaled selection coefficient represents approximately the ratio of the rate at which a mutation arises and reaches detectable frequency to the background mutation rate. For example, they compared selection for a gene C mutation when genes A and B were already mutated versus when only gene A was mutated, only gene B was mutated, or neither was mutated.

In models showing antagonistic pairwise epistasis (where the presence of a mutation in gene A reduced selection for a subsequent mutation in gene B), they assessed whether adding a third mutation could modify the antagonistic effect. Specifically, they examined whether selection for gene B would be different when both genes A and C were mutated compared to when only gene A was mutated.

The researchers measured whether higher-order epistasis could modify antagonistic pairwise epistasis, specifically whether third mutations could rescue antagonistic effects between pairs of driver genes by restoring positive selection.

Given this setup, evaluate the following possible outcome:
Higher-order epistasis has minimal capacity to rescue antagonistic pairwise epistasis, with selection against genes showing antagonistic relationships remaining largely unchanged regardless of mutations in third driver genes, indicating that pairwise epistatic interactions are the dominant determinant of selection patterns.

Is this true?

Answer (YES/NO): YES